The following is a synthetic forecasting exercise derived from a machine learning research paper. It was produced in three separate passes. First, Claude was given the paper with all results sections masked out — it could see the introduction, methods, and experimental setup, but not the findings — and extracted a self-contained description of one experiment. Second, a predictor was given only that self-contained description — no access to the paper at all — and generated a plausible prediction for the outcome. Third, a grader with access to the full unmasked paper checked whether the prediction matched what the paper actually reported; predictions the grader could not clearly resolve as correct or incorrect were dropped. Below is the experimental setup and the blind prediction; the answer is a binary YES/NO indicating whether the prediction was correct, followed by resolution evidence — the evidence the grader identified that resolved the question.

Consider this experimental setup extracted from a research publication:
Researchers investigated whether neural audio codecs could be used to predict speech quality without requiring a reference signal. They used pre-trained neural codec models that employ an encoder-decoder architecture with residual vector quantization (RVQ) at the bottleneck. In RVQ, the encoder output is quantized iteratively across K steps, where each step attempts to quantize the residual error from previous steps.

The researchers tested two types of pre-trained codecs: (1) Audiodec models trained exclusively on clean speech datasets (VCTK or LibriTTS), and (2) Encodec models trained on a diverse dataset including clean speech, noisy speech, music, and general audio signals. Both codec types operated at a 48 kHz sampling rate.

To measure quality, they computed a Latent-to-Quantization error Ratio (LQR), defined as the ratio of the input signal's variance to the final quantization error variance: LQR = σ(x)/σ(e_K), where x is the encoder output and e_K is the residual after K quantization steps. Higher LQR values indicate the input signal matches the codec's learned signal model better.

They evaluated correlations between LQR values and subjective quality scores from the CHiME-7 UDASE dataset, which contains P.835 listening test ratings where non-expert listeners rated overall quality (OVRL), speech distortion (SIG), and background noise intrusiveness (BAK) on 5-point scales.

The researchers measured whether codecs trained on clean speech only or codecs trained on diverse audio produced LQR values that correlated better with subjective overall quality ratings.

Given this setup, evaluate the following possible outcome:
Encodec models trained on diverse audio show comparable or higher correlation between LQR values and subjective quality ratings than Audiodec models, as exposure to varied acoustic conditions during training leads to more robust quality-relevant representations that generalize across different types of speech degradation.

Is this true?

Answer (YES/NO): NO